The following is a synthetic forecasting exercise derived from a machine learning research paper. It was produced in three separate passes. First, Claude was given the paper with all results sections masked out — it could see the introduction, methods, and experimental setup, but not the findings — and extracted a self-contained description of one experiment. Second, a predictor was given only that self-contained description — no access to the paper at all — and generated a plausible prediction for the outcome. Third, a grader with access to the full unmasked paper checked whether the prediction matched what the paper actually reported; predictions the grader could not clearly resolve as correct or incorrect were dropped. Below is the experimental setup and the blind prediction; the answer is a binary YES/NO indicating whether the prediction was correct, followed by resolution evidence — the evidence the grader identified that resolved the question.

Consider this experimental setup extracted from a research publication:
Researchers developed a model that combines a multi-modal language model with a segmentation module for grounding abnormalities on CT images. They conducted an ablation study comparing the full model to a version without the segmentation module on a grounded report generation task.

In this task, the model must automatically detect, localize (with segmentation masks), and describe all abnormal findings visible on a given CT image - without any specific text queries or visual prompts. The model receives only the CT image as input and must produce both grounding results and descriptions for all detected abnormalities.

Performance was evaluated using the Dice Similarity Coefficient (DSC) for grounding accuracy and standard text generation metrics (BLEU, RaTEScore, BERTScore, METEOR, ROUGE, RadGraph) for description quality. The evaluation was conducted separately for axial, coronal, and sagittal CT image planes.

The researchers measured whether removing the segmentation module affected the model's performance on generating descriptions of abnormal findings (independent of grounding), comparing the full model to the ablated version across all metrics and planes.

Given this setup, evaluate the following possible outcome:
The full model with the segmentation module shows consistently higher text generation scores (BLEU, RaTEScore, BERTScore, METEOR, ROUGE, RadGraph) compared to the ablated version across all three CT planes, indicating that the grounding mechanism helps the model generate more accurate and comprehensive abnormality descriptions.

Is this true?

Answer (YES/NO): YES